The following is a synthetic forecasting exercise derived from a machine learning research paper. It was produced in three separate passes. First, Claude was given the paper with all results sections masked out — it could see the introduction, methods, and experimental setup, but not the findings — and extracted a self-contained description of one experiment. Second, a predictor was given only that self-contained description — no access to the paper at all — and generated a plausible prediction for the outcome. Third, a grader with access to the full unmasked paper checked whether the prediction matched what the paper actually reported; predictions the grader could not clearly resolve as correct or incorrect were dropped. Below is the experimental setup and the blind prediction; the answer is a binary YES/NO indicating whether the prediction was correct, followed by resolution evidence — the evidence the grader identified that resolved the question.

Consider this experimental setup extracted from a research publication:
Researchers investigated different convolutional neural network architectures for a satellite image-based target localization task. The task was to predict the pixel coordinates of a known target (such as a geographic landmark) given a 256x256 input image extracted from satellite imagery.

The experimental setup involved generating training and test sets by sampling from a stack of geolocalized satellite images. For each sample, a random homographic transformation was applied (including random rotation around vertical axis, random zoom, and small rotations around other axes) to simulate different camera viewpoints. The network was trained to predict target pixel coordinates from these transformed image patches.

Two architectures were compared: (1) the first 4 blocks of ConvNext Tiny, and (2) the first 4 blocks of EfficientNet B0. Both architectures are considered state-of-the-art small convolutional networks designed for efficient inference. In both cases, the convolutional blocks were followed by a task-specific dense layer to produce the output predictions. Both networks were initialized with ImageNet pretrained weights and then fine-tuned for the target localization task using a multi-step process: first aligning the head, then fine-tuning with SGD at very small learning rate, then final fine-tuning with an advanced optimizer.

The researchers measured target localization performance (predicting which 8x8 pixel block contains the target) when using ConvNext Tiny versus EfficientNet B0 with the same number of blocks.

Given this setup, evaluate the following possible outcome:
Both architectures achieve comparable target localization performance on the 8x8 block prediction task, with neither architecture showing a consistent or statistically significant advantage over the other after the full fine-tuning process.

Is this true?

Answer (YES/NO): NO